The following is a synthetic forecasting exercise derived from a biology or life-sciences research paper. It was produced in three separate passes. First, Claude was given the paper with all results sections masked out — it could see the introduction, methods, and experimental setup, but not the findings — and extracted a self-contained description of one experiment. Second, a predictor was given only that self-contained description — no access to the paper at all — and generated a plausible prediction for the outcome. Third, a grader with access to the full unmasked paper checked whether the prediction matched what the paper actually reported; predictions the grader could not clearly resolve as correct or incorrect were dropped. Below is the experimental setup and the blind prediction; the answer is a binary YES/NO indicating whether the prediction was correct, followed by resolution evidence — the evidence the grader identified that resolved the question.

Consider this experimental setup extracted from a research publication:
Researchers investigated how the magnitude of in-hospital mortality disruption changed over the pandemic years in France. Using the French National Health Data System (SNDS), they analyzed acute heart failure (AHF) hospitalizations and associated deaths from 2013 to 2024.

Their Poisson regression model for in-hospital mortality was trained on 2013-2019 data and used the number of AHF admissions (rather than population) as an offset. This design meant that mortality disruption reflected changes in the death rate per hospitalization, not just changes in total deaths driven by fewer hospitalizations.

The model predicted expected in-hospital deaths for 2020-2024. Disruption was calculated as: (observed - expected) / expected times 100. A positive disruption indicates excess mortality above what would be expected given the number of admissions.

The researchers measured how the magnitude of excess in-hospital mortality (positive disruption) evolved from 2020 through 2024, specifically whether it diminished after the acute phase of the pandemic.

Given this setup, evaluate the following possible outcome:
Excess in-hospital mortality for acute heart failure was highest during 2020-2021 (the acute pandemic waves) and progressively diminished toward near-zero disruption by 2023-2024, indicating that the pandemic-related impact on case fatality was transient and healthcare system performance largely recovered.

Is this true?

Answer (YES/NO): NO